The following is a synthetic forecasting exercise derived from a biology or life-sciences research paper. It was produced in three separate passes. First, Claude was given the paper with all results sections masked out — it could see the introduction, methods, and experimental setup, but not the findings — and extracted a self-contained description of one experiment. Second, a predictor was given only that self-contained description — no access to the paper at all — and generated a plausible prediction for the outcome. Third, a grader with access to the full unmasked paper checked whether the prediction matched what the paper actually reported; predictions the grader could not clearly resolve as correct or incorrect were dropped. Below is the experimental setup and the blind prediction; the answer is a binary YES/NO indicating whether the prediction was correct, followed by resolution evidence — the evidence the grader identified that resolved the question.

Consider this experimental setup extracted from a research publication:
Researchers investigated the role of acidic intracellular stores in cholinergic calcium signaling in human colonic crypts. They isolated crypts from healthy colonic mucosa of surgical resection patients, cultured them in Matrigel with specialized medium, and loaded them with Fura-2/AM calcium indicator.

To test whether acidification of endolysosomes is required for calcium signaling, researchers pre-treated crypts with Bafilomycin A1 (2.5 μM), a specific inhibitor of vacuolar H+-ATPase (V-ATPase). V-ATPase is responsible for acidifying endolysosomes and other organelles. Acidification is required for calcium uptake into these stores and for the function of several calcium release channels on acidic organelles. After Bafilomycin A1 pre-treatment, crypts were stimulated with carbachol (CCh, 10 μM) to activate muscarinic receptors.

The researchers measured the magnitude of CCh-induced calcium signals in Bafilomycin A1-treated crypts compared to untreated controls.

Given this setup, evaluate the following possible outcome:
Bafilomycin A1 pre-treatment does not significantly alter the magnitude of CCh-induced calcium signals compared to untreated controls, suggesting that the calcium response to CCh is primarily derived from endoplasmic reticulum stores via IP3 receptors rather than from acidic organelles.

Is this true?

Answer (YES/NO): NO